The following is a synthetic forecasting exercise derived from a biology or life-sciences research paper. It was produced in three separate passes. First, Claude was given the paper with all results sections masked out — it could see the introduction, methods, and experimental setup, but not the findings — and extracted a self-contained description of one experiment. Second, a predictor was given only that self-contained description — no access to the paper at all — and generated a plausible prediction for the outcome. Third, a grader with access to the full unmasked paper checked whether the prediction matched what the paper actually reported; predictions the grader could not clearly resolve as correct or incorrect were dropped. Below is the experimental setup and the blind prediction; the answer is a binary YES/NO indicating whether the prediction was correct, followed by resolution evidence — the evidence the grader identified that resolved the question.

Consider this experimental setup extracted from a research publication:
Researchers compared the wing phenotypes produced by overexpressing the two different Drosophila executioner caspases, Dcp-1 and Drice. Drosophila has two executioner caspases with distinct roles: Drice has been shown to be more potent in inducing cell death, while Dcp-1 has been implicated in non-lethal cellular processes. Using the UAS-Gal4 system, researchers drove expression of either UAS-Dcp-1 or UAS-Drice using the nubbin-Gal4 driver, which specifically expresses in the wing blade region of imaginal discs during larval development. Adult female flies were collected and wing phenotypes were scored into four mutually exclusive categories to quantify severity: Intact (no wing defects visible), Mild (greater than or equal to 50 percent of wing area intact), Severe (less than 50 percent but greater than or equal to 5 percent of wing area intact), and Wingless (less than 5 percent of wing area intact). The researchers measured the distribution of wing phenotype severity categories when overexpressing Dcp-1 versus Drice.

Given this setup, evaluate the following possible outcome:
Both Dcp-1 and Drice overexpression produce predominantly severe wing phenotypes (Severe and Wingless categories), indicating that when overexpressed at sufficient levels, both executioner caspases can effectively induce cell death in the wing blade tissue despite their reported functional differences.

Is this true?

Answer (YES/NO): NO